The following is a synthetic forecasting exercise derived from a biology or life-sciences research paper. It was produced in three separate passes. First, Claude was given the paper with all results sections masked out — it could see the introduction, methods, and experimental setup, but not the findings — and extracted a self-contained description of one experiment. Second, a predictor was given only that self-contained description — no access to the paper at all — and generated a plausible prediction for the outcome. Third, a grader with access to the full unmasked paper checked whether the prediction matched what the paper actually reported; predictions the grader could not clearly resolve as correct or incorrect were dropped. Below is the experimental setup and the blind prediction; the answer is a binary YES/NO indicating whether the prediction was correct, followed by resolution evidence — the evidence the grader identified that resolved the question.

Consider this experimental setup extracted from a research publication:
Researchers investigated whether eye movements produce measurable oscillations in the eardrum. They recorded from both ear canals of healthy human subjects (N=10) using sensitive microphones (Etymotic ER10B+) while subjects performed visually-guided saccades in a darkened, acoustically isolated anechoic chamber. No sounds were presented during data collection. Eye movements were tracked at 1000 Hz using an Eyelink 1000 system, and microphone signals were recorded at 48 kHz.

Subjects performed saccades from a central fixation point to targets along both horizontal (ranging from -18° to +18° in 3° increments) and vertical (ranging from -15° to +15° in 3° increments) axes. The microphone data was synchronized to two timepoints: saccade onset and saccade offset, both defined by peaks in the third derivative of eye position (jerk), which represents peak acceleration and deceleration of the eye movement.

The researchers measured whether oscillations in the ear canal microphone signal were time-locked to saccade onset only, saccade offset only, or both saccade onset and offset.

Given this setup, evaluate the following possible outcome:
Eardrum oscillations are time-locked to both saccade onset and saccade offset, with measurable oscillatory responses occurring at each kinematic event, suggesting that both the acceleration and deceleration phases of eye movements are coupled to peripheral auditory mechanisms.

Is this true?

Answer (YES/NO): YES